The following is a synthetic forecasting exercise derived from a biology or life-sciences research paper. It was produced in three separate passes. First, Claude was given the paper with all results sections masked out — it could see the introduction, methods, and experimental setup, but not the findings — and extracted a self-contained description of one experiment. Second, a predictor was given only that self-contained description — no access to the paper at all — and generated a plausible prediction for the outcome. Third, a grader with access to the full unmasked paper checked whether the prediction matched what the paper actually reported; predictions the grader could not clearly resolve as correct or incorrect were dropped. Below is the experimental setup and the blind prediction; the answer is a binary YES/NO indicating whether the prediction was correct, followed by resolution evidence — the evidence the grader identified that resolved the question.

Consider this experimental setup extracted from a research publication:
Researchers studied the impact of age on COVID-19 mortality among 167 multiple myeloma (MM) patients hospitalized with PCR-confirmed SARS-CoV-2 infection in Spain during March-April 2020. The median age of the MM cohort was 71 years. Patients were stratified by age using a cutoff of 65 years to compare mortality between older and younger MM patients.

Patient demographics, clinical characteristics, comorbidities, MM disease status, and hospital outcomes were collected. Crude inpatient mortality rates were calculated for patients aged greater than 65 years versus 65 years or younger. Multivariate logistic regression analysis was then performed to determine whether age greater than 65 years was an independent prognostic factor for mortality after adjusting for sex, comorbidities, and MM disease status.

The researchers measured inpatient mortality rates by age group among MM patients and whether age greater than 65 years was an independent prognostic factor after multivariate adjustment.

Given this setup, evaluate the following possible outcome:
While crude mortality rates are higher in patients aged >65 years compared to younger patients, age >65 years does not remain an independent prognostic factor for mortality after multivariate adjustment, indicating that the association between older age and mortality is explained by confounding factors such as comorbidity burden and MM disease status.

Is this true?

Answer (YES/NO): NO